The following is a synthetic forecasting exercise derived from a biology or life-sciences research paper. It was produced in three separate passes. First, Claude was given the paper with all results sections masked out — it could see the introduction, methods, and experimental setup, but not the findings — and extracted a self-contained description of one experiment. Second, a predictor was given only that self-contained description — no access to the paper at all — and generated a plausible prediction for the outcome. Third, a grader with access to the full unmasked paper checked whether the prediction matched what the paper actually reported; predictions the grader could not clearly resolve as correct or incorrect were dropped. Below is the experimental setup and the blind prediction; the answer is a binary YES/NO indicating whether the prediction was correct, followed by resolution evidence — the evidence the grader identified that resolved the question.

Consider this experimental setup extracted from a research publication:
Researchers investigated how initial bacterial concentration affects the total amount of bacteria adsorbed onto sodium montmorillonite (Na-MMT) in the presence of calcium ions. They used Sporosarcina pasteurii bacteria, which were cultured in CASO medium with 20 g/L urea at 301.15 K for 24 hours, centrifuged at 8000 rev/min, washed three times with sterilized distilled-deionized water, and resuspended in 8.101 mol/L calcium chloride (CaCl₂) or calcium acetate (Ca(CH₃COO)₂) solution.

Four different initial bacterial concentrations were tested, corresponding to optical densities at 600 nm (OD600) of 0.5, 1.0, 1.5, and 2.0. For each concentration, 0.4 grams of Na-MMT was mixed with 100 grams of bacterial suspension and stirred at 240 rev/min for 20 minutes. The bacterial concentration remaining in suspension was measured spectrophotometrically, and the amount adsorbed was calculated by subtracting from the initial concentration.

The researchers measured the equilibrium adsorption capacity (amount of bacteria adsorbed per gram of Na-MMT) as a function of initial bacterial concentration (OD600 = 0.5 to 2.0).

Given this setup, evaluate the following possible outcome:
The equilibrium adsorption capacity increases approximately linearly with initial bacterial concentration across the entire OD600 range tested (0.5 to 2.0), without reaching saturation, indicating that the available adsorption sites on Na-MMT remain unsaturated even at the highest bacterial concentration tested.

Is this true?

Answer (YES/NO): NO